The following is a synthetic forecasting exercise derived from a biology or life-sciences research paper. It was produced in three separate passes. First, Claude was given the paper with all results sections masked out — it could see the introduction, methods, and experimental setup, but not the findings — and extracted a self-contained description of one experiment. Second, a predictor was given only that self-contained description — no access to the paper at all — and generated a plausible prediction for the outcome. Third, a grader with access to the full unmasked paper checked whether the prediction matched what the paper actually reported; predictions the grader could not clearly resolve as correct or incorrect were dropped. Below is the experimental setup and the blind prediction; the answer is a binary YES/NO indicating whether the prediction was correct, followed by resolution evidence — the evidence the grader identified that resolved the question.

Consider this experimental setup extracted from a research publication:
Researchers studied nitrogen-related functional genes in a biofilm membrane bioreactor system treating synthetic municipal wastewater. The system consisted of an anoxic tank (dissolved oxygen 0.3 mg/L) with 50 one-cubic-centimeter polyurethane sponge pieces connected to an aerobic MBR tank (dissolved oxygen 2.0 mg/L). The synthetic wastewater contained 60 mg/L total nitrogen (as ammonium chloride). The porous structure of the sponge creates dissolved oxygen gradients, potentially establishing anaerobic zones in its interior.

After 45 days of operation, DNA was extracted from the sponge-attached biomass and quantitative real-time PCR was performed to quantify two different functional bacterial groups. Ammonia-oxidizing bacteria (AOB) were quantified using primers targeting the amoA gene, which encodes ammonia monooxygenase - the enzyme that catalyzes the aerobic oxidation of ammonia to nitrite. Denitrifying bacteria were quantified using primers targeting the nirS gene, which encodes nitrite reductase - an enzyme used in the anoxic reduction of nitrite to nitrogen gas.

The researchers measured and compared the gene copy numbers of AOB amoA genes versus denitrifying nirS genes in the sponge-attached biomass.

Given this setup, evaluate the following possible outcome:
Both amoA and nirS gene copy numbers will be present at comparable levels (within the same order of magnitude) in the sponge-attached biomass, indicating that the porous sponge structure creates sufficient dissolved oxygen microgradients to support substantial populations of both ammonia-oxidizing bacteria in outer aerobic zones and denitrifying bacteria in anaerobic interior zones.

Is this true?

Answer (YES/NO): NO